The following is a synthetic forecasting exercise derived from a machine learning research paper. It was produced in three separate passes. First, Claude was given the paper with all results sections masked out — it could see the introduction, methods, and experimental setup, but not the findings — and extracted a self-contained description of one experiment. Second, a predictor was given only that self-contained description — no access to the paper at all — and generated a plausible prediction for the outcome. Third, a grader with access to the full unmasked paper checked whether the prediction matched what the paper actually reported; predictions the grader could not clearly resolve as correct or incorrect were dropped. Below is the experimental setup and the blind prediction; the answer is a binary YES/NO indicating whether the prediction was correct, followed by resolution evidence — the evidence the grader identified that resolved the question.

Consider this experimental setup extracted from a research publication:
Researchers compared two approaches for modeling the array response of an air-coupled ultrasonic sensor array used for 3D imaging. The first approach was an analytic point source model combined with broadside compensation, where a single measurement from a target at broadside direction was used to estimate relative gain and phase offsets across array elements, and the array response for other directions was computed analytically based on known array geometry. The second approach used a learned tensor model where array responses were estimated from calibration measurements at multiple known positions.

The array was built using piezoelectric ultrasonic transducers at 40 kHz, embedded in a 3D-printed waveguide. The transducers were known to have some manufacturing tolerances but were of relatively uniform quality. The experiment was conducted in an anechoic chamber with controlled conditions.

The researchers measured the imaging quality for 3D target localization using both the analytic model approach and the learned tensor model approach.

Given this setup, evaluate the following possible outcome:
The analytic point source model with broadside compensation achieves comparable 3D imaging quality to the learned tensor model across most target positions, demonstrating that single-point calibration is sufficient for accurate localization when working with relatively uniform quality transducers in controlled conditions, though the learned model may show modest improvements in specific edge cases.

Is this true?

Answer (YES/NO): YES